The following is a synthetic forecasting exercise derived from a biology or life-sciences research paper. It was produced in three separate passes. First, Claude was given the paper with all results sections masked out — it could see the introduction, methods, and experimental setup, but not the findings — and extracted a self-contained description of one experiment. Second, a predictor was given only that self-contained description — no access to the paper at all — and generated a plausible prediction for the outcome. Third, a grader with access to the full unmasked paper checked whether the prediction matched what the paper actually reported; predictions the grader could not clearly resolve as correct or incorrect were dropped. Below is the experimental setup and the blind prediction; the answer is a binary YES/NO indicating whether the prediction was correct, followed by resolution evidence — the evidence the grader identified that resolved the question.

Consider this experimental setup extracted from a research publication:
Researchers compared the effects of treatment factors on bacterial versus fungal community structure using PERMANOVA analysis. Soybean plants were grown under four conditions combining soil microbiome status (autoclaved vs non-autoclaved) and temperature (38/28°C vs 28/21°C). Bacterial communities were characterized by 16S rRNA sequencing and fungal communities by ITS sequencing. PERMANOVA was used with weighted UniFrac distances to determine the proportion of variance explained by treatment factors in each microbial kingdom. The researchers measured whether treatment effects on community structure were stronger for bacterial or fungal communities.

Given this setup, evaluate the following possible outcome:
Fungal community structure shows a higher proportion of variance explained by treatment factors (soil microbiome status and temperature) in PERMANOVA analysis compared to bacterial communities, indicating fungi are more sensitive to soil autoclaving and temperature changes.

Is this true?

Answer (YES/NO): NO